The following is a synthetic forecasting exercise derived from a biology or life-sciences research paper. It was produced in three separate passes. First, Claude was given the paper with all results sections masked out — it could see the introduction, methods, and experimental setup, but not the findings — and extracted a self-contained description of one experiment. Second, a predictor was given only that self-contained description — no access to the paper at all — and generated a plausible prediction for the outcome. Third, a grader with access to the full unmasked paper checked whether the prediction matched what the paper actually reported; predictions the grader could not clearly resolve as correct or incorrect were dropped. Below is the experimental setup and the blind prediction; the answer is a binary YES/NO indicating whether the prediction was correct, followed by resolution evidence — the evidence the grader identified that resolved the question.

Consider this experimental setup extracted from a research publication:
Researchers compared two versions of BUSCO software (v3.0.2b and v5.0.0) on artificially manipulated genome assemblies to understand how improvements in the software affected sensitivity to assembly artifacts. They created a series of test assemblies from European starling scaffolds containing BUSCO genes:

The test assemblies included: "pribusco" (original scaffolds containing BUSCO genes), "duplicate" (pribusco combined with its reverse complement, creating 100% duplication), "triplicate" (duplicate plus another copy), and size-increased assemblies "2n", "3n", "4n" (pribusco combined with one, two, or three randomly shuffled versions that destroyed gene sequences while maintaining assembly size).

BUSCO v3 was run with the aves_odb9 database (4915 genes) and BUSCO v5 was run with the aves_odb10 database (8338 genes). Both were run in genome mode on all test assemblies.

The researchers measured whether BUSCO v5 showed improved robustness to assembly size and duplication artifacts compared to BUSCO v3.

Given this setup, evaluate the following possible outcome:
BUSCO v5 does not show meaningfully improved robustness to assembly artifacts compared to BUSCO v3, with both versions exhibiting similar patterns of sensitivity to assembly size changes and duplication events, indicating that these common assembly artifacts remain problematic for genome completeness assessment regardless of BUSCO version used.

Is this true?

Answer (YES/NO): YES